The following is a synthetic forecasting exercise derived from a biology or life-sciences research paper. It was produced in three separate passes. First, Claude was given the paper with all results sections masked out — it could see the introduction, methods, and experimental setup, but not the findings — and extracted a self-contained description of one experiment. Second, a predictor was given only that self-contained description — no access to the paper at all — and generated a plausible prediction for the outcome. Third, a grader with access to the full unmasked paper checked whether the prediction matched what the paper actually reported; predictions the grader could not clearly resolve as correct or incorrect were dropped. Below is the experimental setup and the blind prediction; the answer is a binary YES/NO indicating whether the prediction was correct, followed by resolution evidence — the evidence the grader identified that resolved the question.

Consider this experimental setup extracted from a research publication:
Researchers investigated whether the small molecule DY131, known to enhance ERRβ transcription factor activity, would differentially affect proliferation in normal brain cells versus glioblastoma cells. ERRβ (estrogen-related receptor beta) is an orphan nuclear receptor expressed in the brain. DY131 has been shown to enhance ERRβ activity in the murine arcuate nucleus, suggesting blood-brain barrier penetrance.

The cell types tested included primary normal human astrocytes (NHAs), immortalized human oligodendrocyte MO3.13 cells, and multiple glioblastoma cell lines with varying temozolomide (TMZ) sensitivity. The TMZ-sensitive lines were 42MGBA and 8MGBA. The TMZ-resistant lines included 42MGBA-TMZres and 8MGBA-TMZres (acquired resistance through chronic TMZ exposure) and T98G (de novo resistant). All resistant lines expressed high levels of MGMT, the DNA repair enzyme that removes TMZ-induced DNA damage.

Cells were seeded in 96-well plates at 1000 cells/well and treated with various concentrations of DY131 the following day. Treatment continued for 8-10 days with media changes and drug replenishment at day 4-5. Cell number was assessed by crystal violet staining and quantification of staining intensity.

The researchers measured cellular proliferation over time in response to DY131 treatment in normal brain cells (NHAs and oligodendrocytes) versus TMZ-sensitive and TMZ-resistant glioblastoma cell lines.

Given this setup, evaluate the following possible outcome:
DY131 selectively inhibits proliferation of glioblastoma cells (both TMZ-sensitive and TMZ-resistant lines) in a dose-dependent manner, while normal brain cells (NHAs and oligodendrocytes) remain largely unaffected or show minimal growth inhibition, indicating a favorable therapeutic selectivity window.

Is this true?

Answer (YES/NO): YES